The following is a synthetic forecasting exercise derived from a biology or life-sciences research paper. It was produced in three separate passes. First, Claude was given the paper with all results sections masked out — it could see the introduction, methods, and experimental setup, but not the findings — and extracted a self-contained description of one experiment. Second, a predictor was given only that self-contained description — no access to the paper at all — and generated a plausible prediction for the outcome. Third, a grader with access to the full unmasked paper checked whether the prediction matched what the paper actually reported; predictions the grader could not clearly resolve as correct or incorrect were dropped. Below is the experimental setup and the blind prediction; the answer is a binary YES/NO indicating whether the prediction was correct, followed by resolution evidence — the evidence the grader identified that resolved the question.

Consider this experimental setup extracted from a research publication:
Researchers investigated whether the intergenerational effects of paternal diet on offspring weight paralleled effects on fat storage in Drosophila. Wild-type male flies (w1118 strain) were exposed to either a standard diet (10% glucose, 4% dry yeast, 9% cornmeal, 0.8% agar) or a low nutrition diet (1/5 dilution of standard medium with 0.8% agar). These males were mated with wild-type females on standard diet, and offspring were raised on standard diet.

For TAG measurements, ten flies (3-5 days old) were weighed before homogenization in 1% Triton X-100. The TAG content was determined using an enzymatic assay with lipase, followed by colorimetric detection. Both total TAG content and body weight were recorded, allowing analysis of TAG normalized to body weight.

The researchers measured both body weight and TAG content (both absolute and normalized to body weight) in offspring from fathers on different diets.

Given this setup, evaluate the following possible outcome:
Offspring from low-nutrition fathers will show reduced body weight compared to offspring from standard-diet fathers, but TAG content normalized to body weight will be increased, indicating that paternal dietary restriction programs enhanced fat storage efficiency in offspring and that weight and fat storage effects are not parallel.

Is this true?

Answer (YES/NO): NO